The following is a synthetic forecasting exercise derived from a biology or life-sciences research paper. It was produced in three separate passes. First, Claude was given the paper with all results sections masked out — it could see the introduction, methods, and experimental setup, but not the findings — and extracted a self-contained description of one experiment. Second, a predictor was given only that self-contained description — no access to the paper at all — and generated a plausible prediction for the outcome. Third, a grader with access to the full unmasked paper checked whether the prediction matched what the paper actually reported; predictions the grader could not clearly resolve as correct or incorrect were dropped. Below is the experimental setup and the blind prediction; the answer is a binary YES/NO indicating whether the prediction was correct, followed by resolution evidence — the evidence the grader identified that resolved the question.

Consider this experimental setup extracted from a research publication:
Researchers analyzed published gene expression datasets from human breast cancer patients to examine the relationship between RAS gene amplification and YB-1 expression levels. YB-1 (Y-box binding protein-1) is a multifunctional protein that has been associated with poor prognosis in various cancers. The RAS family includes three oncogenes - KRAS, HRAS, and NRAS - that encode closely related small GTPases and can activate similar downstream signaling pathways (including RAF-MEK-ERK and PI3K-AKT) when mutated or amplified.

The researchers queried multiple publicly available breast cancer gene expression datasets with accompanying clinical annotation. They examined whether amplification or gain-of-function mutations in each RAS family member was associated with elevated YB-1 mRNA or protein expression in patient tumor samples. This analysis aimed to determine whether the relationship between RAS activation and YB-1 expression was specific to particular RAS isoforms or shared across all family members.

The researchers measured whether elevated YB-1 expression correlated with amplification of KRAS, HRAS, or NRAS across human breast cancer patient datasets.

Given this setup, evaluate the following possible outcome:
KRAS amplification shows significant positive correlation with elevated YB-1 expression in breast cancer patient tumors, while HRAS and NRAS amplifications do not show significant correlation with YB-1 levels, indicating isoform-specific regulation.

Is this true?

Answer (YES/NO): YES